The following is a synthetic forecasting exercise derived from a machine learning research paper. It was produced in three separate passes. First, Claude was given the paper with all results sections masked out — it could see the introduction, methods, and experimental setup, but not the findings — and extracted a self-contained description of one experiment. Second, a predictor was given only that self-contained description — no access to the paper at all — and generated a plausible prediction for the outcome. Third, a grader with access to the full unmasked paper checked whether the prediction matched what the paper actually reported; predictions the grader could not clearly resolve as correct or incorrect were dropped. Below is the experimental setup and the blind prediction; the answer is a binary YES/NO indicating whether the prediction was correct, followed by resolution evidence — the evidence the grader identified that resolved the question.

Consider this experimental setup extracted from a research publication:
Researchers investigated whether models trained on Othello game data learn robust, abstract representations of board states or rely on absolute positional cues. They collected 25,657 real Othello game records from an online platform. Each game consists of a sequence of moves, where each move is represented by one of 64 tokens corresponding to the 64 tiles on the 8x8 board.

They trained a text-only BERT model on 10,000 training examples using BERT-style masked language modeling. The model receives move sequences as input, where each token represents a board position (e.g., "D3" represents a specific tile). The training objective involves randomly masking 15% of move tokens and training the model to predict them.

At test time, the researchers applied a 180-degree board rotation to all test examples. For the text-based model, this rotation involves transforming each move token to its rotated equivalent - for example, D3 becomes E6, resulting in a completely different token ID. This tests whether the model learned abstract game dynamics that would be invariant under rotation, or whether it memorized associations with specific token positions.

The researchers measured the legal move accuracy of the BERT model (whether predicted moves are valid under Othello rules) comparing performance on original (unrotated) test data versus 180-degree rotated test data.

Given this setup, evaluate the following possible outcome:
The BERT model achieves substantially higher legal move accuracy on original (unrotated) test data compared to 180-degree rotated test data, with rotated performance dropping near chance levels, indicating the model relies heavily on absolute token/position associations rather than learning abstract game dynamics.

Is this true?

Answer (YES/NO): NO